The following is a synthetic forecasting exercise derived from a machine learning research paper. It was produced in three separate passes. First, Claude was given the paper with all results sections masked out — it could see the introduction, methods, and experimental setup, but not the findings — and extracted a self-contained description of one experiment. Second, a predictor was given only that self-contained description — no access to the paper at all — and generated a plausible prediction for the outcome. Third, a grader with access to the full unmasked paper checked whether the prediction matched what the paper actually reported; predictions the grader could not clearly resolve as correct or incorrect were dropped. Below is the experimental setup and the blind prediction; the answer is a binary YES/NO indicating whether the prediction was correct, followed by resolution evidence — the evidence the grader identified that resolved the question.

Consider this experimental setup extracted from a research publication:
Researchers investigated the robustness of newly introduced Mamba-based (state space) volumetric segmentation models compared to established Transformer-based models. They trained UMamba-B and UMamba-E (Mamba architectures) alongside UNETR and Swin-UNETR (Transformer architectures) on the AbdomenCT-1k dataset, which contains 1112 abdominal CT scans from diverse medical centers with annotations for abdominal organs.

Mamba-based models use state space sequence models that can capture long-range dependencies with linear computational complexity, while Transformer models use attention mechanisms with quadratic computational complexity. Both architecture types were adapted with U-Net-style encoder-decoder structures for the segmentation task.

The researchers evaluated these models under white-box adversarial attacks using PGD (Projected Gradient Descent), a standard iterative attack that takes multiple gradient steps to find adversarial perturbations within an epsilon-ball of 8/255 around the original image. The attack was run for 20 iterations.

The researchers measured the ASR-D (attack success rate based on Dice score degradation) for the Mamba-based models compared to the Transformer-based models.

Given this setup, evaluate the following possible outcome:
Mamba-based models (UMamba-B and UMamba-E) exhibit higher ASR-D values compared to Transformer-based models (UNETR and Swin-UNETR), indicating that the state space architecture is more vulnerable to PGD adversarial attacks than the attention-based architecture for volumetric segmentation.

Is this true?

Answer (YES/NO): YES